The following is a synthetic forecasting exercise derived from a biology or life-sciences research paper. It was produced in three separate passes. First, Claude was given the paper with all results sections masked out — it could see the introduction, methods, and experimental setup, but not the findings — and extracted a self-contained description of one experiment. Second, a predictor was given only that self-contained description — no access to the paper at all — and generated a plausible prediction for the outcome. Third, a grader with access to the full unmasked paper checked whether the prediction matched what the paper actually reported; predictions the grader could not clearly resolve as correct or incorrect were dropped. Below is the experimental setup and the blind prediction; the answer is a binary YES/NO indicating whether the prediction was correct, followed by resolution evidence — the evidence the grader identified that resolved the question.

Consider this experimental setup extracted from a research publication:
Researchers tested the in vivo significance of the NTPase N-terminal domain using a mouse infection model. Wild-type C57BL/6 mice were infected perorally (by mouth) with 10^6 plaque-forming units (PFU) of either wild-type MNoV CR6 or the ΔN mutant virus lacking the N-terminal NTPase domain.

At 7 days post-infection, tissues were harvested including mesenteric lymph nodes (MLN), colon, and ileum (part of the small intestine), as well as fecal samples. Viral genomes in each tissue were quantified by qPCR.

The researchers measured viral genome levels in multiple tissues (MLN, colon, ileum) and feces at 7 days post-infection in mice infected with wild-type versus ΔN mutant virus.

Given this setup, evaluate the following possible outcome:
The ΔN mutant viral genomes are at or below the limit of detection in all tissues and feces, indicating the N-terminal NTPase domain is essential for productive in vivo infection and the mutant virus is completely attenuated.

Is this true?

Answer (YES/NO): NO